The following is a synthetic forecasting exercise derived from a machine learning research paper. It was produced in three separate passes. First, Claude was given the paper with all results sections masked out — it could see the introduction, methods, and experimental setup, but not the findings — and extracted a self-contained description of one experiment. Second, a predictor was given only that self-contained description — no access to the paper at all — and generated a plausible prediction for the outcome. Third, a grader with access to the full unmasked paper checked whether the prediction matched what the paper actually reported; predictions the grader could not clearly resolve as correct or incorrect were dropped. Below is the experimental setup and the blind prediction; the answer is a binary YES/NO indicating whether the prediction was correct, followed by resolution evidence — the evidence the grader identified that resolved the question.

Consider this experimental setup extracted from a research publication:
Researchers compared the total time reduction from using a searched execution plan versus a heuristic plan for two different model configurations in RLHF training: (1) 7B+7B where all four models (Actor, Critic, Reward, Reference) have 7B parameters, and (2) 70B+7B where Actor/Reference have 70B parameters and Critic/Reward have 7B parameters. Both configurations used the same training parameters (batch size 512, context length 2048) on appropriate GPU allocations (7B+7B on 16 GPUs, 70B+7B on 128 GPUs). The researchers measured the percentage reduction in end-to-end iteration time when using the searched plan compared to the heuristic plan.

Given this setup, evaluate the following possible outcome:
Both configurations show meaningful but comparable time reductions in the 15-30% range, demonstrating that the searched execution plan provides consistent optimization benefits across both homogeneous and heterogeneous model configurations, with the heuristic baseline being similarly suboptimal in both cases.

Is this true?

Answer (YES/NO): NO